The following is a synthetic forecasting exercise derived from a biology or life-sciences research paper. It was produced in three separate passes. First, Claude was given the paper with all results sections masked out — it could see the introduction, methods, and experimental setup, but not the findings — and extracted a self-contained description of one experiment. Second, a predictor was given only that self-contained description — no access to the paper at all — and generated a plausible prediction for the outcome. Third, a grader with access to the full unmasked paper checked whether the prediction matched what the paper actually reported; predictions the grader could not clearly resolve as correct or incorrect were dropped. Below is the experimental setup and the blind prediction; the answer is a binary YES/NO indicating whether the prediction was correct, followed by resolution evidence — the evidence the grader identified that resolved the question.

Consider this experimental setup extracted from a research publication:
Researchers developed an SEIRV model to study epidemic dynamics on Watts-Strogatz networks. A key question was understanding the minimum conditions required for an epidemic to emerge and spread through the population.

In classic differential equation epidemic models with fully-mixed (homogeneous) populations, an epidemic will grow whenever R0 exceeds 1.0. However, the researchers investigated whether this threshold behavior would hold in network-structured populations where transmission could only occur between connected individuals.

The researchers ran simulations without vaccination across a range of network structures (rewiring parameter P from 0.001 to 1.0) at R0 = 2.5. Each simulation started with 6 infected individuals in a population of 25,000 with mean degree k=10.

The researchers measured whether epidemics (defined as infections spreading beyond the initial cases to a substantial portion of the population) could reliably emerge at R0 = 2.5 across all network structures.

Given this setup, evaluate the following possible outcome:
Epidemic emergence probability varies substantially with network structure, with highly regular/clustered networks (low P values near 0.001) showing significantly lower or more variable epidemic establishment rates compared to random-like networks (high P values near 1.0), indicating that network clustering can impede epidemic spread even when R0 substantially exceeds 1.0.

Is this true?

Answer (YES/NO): YES